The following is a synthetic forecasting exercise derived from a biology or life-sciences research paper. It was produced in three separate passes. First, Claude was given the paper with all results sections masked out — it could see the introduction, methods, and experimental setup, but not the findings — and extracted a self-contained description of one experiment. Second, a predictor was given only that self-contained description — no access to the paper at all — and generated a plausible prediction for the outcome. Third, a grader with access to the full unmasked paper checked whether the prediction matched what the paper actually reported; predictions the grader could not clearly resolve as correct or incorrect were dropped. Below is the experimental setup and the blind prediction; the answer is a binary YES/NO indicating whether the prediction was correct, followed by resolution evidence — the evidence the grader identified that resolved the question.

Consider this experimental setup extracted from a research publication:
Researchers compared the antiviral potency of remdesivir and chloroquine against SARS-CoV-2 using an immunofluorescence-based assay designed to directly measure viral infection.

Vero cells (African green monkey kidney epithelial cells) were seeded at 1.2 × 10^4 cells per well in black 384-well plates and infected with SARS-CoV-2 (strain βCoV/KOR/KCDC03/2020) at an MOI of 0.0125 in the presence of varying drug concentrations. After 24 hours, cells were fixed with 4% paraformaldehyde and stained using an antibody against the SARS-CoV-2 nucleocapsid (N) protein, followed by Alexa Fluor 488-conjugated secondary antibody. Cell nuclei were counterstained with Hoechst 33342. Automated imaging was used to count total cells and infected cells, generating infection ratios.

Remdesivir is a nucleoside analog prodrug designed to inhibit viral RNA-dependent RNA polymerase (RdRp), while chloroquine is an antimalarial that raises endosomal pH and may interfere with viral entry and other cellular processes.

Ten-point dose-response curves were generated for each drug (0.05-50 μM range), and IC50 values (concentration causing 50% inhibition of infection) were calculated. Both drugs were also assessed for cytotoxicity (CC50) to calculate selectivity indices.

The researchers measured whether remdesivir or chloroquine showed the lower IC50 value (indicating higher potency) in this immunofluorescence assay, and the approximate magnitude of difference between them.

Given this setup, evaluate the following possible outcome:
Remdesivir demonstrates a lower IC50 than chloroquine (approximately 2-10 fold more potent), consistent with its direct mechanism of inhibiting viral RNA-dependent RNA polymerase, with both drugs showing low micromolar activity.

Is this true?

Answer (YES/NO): NO